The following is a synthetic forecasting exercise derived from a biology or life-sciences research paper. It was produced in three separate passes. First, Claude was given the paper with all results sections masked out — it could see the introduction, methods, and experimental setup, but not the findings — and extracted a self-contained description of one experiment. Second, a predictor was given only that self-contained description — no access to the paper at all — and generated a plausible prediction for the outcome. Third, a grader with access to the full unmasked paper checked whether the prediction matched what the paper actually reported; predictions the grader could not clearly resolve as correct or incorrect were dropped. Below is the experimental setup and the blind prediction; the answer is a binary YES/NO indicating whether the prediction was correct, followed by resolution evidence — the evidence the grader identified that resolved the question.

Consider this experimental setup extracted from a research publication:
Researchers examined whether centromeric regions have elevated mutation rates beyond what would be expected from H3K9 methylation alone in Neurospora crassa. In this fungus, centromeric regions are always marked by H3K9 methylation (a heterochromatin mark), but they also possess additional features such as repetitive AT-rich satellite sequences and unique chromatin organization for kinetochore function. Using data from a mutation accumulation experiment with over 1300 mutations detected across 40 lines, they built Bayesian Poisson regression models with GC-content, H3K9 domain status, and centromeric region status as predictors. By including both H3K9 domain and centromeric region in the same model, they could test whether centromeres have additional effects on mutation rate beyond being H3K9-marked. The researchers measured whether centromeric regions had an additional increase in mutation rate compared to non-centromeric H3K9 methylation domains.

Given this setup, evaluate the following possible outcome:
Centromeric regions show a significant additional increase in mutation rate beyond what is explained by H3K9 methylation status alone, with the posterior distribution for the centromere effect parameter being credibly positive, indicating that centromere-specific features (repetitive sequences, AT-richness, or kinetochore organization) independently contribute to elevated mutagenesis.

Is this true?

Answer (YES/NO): YES